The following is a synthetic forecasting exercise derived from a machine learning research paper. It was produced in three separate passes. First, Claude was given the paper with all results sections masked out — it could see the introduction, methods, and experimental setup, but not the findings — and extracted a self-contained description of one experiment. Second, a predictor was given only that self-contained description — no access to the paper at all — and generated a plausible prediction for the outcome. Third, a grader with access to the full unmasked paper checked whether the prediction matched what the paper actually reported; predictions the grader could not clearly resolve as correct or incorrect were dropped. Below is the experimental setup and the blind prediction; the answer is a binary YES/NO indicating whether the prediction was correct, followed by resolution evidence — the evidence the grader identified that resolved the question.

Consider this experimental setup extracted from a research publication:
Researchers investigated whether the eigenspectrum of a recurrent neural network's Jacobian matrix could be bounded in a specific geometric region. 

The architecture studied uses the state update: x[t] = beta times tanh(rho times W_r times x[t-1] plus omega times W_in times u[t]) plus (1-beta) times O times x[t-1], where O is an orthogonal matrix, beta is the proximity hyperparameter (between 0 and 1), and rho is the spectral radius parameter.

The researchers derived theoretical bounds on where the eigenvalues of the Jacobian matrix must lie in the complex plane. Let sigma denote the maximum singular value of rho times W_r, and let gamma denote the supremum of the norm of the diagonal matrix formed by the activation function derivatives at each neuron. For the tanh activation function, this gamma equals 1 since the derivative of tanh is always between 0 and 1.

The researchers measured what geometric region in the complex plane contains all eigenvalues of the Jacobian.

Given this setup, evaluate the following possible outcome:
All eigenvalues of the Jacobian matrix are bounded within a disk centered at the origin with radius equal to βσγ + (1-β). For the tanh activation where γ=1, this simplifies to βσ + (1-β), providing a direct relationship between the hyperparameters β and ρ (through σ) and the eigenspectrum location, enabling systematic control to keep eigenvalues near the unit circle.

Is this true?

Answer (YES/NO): NO